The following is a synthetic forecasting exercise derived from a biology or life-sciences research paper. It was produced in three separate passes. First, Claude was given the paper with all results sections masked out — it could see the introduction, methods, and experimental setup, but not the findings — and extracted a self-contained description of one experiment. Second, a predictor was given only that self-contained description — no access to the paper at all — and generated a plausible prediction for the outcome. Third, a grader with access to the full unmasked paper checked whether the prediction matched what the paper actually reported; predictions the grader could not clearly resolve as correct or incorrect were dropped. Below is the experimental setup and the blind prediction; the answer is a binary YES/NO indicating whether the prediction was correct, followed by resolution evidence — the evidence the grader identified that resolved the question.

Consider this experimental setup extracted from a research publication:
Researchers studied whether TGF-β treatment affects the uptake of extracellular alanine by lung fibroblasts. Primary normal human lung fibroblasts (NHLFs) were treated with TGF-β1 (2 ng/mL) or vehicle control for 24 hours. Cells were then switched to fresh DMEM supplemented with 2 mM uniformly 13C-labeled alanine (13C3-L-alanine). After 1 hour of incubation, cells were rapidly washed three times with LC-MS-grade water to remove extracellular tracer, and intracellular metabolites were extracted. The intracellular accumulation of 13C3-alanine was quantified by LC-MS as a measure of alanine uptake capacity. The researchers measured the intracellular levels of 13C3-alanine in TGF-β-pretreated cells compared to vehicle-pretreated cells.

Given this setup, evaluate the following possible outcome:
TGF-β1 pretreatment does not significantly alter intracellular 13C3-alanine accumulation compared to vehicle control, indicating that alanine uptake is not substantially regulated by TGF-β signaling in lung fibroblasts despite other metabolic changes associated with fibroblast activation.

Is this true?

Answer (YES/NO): NO